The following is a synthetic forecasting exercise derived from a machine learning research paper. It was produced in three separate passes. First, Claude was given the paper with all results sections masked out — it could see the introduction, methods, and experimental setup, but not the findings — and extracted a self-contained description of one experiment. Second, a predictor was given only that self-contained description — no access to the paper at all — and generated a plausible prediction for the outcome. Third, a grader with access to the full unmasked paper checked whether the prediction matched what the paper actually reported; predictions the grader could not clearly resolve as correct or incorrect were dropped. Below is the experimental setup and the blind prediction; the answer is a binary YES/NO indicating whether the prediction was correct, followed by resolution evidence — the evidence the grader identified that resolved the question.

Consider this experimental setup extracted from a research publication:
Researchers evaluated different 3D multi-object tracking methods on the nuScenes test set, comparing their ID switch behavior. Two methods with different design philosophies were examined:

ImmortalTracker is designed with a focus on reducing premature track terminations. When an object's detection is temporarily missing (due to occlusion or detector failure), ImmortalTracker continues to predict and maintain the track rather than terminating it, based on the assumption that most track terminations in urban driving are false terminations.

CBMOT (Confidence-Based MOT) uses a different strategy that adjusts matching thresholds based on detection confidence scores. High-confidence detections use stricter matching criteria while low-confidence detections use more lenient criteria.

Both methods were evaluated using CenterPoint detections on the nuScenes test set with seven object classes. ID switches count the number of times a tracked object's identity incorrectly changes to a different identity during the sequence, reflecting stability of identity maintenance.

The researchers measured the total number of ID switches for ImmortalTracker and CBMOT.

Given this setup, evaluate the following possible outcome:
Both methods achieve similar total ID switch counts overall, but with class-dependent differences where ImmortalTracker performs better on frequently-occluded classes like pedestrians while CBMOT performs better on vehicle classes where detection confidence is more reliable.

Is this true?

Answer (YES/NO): NO